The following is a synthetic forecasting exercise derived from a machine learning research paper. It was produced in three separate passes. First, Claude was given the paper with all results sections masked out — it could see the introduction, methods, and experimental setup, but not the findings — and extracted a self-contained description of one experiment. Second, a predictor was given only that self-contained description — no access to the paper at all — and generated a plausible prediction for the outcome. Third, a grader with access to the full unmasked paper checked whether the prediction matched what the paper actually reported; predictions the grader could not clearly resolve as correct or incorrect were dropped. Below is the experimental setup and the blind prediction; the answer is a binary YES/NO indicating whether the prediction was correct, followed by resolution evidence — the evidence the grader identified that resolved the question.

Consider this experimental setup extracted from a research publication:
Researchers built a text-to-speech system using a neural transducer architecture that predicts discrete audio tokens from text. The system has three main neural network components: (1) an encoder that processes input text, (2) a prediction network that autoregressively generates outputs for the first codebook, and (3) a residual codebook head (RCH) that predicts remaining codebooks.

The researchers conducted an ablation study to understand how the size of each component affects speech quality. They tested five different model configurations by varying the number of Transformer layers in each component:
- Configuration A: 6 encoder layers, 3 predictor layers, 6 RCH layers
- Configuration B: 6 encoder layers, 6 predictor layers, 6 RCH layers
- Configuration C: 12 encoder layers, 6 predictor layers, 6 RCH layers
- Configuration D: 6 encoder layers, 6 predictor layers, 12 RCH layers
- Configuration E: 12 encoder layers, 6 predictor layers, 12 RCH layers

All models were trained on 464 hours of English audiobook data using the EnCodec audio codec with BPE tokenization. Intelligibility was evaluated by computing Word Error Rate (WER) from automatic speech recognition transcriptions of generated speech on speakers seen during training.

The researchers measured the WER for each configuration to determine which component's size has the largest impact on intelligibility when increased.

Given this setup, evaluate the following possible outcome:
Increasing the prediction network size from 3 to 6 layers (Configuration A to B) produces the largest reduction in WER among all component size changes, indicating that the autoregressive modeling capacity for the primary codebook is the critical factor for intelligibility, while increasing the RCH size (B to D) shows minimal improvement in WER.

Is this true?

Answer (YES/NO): NO